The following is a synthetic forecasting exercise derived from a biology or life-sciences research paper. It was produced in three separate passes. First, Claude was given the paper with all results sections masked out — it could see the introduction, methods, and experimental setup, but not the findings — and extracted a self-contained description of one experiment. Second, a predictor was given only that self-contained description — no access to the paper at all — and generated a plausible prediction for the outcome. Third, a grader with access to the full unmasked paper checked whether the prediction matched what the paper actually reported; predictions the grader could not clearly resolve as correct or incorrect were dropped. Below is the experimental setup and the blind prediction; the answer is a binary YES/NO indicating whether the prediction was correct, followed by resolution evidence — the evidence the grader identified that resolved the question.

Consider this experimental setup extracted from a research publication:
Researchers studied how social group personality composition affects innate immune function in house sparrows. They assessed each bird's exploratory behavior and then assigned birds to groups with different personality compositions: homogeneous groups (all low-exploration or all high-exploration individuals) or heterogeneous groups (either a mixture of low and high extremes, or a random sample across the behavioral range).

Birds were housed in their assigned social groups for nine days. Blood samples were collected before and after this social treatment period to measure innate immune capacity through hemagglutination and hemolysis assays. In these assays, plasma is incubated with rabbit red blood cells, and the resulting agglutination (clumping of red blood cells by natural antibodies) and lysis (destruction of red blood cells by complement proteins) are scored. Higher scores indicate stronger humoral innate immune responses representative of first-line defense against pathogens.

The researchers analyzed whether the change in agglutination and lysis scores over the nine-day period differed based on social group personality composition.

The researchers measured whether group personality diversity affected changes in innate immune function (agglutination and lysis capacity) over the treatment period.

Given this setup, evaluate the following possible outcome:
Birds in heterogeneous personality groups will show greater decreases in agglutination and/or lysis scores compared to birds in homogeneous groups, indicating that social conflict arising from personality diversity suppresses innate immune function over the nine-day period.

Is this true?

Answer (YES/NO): NO